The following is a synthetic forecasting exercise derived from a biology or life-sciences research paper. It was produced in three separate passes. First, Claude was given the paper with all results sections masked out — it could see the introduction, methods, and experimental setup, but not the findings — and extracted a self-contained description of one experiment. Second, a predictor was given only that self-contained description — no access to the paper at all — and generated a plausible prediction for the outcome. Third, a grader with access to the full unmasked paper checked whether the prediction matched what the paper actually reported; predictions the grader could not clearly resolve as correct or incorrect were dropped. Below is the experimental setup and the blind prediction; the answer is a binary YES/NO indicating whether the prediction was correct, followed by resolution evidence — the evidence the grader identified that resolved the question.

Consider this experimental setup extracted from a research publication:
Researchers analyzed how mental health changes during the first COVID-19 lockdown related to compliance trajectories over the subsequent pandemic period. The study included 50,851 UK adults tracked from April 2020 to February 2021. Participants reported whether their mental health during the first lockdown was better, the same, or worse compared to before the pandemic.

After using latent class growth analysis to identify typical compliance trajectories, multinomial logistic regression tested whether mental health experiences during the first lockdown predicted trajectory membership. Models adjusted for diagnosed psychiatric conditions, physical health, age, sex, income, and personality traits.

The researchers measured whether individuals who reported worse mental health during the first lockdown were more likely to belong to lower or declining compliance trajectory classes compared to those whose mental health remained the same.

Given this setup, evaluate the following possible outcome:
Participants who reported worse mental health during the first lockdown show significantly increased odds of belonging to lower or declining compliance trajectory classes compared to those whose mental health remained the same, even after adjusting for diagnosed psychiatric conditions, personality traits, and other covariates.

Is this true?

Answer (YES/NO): YES